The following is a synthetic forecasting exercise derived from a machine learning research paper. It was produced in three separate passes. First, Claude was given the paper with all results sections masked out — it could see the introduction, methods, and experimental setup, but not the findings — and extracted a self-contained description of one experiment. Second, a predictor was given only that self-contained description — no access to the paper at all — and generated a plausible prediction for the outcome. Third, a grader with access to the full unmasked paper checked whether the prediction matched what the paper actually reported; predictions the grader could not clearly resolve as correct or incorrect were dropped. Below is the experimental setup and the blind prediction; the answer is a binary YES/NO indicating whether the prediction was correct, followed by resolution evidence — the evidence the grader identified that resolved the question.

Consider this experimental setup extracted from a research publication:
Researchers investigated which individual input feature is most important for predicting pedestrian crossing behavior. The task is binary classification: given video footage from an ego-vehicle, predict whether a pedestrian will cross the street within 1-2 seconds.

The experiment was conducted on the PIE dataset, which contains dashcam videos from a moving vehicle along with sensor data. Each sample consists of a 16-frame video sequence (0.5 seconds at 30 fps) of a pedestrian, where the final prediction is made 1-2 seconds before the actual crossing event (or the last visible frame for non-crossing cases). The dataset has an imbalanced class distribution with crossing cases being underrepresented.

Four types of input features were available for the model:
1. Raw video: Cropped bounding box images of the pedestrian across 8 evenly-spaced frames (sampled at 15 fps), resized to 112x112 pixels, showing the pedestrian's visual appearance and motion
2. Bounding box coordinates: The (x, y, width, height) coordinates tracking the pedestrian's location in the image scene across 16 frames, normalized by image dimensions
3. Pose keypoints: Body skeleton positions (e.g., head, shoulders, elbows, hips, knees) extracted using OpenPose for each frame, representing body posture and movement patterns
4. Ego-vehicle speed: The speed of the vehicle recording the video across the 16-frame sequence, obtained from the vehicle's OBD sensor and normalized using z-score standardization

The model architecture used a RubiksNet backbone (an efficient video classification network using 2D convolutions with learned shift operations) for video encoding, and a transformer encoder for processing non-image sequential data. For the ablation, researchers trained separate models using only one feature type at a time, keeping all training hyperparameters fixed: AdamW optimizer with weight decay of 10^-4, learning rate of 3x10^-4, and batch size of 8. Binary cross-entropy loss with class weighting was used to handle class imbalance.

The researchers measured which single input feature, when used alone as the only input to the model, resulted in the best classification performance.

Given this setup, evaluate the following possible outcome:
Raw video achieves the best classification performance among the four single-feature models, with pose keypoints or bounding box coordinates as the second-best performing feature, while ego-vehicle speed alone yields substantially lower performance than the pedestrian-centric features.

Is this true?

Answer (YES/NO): NO